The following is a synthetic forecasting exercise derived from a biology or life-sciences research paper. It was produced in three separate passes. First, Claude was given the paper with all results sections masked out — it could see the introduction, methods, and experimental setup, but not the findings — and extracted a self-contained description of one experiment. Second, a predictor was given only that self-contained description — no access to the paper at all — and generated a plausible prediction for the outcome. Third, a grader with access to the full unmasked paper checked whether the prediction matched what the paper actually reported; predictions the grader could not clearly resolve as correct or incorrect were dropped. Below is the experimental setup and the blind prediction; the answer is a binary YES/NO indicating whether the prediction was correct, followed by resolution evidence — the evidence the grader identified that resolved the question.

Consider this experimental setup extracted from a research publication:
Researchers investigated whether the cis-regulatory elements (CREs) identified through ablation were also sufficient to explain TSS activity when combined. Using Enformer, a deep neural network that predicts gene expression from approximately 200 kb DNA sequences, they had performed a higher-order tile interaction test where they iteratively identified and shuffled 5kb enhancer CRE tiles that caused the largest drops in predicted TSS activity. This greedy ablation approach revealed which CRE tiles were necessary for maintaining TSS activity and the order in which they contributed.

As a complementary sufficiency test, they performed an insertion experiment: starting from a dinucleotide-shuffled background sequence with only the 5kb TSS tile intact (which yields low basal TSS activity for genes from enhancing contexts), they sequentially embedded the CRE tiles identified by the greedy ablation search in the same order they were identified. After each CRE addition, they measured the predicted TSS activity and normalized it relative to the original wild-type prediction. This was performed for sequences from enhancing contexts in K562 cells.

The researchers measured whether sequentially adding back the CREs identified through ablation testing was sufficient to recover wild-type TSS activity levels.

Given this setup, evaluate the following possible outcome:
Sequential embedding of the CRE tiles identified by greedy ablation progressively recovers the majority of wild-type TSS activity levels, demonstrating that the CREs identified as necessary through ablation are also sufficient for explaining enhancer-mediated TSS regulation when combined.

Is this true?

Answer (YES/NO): YES